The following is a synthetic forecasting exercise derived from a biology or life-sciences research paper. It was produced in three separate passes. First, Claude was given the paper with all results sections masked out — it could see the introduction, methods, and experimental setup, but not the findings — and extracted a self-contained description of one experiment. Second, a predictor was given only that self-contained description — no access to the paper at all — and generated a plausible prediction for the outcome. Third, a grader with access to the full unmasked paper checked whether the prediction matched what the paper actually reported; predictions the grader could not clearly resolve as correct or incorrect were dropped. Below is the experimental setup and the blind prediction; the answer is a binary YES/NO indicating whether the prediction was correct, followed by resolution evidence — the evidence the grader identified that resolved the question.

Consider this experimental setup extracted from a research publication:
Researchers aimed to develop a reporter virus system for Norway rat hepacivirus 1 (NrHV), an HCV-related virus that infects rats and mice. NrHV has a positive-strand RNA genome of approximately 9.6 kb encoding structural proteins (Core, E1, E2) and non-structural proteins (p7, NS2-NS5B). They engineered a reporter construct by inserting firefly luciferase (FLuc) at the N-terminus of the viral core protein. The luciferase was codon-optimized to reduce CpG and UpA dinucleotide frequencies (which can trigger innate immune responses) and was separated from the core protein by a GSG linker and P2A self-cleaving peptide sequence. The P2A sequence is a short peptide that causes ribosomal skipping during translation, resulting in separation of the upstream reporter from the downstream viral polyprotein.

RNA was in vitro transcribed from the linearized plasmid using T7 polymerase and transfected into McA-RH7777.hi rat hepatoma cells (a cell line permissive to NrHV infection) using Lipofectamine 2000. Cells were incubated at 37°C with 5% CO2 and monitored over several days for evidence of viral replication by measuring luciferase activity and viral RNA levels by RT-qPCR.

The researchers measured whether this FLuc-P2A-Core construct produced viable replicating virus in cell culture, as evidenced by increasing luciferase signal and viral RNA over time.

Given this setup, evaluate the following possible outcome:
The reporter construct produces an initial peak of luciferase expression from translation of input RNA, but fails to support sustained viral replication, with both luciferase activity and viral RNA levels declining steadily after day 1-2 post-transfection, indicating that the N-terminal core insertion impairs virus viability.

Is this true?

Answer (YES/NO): NO